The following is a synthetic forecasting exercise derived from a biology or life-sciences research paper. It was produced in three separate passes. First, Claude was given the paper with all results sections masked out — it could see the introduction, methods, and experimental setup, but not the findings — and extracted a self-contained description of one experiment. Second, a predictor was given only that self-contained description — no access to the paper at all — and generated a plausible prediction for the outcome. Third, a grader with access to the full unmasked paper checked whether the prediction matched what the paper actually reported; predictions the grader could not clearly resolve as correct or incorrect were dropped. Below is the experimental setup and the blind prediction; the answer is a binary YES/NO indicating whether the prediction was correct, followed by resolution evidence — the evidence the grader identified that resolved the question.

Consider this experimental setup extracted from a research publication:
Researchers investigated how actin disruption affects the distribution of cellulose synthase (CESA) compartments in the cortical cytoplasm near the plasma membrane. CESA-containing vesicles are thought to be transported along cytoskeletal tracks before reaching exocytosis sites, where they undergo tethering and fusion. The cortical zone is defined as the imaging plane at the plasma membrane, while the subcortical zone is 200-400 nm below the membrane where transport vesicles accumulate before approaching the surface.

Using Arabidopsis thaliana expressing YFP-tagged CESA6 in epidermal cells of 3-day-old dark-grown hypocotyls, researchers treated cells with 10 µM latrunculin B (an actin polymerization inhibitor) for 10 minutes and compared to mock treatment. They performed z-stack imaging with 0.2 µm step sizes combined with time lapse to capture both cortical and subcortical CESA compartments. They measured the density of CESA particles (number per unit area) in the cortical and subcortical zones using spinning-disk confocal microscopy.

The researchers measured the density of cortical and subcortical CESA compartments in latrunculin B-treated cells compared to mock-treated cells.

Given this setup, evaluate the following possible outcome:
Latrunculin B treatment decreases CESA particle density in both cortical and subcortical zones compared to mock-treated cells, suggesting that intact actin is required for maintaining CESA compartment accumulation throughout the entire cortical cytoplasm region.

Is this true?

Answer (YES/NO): NO